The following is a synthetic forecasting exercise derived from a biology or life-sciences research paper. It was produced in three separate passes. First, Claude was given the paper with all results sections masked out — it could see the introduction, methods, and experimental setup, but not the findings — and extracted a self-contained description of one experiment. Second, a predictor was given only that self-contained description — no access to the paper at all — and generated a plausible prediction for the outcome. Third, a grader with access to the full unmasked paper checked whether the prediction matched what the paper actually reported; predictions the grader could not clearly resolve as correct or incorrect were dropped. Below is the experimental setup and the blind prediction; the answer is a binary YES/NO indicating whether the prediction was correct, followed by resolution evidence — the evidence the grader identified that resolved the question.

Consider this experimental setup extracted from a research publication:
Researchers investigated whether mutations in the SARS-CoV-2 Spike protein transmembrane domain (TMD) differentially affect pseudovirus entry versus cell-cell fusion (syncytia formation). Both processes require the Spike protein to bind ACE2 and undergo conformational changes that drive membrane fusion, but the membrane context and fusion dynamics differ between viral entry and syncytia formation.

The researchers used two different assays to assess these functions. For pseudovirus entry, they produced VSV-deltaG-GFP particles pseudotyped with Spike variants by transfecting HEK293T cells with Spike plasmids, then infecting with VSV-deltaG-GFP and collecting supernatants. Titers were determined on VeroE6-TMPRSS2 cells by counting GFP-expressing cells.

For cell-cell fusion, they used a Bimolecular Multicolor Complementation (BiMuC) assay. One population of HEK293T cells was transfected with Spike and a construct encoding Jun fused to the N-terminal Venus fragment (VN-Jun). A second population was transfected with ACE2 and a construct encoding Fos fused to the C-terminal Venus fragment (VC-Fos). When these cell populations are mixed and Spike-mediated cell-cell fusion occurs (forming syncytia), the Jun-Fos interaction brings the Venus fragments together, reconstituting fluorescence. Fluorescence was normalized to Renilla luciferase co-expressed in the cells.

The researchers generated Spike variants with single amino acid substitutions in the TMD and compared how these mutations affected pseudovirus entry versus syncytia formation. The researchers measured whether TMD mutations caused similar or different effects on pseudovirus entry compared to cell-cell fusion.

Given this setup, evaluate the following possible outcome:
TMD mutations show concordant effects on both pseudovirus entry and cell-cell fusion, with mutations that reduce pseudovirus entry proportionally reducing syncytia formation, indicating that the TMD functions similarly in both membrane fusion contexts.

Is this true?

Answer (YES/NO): NO